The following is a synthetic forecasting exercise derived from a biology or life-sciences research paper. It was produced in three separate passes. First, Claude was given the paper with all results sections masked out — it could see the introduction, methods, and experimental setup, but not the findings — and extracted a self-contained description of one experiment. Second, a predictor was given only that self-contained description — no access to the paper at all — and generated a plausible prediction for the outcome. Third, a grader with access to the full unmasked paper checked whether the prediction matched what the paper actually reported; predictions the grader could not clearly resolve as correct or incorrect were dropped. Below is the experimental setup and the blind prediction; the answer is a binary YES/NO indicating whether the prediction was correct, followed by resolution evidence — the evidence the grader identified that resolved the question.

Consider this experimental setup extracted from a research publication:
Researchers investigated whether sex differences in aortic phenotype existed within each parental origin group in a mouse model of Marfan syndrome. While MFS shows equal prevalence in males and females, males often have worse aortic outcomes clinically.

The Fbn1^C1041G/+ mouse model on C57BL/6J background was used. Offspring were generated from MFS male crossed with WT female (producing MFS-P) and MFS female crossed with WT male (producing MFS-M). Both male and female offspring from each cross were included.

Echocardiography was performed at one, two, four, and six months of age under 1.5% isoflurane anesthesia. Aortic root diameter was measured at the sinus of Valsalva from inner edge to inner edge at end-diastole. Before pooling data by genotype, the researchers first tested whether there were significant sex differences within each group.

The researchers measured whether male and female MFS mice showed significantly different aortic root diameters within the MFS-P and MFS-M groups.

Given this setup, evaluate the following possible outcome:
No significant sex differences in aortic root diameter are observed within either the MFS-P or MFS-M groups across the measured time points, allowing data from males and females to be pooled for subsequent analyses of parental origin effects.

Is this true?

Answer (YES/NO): YES